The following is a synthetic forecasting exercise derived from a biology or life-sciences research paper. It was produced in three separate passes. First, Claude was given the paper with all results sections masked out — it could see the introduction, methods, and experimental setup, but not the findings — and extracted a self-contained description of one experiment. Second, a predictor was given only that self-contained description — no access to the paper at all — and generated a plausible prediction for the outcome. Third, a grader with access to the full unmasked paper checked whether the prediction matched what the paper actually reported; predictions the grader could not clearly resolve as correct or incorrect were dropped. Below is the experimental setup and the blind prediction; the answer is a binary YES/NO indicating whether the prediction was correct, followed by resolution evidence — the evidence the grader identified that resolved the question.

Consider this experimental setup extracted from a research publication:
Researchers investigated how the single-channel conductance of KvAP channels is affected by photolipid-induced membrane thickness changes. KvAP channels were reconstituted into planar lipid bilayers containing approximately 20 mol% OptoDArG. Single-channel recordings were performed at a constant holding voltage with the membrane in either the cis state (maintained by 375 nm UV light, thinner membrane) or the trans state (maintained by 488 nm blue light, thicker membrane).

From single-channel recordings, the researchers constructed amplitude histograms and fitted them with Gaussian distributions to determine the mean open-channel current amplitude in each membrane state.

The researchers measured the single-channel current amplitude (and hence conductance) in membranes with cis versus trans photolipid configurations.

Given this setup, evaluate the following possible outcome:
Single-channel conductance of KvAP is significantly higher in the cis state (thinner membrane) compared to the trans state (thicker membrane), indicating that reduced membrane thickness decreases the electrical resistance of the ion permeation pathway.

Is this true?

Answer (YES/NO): NO